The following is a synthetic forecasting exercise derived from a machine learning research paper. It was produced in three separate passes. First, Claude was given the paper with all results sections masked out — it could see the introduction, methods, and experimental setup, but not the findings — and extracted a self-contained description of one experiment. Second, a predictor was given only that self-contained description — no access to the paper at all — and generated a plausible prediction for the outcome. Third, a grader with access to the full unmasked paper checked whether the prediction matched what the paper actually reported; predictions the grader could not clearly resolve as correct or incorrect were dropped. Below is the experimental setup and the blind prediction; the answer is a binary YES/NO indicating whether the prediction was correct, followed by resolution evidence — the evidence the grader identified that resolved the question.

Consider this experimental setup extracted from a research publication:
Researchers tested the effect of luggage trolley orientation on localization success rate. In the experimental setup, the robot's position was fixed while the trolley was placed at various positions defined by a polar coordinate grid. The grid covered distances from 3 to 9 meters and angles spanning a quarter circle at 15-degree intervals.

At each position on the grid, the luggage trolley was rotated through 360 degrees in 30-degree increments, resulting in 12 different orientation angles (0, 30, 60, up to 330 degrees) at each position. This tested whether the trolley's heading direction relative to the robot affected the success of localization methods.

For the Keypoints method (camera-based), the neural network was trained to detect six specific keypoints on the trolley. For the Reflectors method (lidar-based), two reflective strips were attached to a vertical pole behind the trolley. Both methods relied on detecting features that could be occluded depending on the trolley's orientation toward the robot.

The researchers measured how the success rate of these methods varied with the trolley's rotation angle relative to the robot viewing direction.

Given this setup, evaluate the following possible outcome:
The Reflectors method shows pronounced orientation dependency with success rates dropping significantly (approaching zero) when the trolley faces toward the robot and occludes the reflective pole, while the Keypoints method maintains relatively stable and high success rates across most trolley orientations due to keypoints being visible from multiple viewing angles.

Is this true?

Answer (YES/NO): NO